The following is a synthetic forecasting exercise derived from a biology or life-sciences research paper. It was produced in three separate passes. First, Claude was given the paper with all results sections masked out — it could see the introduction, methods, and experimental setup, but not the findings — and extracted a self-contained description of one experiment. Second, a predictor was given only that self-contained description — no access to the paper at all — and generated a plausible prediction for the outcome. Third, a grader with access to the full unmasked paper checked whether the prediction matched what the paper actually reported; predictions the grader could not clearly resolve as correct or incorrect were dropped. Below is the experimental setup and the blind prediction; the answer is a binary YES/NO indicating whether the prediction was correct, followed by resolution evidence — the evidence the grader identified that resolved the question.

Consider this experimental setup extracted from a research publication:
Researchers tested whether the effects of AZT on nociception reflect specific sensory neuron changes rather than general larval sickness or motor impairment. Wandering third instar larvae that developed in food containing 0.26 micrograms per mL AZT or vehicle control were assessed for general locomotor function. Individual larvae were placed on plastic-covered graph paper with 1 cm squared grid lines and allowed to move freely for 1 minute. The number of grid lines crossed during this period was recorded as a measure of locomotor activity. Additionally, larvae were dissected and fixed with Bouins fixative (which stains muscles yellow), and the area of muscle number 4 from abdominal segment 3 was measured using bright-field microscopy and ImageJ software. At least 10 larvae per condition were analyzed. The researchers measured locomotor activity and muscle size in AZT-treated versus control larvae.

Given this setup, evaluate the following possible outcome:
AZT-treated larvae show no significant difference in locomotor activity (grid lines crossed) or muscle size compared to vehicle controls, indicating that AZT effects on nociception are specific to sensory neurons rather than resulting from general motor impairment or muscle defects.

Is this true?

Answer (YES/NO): YES